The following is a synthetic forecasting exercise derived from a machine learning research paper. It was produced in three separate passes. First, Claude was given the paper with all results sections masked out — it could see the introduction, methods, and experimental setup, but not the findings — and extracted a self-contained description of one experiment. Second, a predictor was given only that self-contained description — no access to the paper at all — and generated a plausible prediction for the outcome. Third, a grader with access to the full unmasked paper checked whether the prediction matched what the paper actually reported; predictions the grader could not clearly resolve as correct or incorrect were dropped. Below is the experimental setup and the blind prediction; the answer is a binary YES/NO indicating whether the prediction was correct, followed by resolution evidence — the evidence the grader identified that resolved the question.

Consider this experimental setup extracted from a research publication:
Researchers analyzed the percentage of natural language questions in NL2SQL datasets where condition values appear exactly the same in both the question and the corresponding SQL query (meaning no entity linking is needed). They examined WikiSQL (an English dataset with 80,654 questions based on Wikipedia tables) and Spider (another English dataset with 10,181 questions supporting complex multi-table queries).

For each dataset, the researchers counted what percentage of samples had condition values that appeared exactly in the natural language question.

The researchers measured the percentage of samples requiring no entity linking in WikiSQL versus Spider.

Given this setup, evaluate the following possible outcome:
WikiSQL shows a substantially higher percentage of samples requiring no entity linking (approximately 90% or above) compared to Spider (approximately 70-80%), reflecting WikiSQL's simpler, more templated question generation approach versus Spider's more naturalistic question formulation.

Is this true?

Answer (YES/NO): NO